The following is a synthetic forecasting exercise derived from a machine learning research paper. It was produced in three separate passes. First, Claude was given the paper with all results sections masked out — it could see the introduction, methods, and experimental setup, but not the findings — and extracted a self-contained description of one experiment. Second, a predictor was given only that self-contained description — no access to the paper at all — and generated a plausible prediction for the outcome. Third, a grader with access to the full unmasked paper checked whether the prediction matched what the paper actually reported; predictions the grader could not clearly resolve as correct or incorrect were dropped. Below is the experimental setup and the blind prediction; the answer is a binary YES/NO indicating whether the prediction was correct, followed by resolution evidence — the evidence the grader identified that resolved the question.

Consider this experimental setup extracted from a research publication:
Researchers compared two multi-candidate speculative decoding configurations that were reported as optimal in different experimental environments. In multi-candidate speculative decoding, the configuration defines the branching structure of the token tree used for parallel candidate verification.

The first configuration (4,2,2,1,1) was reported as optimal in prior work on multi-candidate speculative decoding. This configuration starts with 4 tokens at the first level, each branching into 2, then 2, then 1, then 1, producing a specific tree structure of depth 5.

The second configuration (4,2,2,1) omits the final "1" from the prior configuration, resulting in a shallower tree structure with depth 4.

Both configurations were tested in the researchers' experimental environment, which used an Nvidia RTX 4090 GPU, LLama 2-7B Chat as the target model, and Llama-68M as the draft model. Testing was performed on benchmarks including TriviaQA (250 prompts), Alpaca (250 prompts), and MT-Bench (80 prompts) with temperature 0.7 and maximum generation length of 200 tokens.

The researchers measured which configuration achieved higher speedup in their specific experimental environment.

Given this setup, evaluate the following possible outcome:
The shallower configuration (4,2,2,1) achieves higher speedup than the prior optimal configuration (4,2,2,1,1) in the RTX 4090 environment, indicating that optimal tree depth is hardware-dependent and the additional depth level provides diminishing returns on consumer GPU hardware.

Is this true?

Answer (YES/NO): YES